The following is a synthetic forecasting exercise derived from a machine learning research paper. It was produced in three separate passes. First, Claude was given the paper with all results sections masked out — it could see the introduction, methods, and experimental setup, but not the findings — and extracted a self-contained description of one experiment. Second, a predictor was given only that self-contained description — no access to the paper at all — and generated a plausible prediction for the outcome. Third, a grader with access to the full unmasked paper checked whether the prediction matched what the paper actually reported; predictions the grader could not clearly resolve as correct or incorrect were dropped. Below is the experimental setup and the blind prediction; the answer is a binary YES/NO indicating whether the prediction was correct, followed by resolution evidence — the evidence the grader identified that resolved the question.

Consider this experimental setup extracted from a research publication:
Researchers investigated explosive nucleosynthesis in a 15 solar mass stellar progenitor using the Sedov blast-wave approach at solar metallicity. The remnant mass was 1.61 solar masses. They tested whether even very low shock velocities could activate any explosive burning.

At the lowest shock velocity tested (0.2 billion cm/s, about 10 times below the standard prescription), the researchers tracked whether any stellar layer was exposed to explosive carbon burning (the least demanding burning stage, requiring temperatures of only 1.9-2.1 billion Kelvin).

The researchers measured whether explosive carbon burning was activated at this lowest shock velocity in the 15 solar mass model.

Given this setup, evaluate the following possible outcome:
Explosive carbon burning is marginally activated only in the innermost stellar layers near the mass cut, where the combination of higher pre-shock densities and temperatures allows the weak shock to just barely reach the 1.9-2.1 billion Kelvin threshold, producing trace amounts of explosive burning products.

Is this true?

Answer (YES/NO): NO